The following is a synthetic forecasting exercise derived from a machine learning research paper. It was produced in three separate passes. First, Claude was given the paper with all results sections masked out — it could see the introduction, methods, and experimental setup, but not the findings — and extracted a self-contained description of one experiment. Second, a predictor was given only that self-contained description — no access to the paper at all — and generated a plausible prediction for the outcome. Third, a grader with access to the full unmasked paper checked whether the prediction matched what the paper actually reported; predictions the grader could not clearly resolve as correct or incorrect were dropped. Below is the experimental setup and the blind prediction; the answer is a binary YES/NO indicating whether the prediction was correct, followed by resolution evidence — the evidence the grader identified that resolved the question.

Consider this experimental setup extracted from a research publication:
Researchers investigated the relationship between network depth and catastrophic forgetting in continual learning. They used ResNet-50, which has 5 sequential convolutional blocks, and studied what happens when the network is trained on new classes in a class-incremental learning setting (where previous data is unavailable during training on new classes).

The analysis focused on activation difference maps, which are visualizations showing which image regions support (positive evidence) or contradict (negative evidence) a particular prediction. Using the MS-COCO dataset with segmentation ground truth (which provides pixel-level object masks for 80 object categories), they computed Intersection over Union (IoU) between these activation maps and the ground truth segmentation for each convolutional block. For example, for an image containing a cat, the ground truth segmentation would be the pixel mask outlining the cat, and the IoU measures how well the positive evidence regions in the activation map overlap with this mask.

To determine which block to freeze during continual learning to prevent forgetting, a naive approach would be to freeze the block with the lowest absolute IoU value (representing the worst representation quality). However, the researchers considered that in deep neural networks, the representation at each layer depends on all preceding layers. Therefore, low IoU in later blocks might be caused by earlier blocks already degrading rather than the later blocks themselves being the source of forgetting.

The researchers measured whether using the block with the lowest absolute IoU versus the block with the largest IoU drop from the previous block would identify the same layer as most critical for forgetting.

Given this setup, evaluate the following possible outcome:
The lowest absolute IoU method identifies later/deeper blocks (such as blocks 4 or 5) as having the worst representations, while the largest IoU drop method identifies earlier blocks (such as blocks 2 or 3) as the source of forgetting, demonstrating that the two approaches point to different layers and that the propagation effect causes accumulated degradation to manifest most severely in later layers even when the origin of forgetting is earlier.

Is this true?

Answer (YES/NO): YES